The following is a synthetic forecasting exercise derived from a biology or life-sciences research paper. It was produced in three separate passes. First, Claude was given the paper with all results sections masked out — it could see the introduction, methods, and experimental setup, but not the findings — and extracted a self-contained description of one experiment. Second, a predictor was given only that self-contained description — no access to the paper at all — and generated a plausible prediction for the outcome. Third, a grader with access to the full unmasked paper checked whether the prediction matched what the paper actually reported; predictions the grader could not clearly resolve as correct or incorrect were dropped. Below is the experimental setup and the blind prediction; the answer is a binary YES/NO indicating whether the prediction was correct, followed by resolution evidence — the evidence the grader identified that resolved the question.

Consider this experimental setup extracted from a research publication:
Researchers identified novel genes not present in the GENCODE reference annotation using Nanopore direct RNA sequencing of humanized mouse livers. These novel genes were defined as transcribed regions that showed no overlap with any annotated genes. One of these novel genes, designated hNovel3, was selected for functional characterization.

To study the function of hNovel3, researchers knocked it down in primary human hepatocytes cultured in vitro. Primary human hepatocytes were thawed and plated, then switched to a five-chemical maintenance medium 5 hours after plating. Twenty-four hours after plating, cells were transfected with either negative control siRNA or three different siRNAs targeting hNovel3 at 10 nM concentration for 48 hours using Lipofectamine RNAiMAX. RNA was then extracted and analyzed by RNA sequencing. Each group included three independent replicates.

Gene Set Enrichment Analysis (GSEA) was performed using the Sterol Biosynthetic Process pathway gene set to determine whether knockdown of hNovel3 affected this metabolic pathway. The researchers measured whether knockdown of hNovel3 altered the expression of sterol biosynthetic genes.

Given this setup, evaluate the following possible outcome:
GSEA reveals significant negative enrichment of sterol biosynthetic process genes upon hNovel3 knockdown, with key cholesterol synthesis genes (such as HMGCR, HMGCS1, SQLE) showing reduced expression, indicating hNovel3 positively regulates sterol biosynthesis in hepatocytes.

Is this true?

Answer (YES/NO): NO